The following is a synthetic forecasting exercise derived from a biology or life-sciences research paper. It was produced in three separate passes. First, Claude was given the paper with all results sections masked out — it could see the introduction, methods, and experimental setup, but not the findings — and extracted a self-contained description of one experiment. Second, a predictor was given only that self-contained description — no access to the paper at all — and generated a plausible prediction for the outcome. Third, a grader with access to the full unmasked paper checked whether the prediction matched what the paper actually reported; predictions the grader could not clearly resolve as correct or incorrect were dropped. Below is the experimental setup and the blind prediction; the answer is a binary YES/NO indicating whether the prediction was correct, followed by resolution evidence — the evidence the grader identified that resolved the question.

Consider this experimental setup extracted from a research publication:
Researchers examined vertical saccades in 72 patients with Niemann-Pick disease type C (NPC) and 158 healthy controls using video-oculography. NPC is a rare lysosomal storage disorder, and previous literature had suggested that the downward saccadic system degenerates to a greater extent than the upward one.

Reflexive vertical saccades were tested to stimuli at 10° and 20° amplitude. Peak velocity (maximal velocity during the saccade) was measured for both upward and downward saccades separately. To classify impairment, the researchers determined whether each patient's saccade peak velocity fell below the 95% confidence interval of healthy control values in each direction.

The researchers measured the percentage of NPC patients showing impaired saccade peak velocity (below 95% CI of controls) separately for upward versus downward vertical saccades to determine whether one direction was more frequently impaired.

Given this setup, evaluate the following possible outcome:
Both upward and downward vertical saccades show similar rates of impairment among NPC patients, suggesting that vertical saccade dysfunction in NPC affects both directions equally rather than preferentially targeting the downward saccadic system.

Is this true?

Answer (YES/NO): YES